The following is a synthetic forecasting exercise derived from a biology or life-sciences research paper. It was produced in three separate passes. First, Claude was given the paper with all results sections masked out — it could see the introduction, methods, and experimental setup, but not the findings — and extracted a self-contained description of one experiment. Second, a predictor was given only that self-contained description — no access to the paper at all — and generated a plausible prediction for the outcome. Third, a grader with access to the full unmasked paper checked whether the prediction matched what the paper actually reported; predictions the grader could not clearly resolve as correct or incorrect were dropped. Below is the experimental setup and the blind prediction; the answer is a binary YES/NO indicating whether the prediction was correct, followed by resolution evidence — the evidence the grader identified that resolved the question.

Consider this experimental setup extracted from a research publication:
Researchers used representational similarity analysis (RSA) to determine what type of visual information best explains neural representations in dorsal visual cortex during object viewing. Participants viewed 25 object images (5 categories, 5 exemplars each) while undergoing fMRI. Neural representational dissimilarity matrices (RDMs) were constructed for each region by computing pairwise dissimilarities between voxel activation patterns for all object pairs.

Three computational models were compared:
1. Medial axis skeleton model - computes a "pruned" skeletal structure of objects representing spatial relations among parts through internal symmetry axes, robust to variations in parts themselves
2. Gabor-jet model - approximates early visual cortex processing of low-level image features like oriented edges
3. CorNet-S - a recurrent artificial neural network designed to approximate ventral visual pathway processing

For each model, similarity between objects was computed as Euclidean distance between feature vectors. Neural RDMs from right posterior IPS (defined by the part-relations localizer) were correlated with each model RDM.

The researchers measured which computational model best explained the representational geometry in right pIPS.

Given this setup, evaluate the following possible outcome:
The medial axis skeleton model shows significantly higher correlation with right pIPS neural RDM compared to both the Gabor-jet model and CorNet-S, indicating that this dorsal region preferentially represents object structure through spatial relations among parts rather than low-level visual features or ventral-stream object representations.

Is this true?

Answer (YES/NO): YES